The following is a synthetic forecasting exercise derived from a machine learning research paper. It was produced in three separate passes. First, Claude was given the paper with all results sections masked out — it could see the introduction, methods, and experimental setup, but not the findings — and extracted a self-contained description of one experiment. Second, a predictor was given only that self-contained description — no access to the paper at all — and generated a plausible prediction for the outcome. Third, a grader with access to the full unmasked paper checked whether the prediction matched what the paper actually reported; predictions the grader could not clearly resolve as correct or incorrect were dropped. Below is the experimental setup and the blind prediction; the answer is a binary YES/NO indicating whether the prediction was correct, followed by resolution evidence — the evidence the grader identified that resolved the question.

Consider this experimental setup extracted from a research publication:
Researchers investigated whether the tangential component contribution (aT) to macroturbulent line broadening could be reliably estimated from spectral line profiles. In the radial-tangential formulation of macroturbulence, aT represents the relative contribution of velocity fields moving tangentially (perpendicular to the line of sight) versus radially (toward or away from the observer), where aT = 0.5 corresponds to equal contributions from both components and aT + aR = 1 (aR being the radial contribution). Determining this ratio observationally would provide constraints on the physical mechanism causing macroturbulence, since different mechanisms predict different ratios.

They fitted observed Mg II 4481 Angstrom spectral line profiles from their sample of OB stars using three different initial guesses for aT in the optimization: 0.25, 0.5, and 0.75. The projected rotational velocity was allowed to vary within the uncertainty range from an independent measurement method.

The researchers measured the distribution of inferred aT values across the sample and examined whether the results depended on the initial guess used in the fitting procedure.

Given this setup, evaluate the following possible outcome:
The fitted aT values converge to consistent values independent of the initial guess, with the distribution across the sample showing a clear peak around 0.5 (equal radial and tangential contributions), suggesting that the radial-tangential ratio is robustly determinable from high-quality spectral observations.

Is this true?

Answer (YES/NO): NO